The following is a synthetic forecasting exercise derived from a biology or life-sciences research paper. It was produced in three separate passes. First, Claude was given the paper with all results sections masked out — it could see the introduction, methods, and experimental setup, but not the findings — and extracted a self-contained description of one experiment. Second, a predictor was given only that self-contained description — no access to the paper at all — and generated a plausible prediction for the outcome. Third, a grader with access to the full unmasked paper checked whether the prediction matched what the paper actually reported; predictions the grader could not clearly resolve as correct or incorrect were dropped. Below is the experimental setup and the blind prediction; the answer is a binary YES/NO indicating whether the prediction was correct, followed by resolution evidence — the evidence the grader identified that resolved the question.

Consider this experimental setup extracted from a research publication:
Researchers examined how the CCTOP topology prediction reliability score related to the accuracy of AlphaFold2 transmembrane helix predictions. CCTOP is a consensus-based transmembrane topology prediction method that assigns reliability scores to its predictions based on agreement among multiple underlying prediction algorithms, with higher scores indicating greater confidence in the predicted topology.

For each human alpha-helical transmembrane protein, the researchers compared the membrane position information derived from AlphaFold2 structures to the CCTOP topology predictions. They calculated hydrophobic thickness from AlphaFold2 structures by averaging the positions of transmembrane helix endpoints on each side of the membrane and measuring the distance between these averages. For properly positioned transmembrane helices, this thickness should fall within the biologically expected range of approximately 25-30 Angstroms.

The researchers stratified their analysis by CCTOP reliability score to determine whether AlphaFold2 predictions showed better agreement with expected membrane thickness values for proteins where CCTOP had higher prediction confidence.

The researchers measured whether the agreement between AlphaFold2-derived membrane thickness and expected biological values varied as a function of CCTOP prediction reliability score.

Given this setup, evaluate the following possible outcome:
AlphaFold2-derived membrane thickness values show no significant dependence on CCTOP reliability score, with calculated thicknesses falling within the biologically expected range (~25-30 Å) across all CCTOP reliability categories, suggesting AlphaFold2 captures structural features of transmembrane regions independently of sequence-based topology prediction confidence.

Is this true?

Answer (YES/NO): NO